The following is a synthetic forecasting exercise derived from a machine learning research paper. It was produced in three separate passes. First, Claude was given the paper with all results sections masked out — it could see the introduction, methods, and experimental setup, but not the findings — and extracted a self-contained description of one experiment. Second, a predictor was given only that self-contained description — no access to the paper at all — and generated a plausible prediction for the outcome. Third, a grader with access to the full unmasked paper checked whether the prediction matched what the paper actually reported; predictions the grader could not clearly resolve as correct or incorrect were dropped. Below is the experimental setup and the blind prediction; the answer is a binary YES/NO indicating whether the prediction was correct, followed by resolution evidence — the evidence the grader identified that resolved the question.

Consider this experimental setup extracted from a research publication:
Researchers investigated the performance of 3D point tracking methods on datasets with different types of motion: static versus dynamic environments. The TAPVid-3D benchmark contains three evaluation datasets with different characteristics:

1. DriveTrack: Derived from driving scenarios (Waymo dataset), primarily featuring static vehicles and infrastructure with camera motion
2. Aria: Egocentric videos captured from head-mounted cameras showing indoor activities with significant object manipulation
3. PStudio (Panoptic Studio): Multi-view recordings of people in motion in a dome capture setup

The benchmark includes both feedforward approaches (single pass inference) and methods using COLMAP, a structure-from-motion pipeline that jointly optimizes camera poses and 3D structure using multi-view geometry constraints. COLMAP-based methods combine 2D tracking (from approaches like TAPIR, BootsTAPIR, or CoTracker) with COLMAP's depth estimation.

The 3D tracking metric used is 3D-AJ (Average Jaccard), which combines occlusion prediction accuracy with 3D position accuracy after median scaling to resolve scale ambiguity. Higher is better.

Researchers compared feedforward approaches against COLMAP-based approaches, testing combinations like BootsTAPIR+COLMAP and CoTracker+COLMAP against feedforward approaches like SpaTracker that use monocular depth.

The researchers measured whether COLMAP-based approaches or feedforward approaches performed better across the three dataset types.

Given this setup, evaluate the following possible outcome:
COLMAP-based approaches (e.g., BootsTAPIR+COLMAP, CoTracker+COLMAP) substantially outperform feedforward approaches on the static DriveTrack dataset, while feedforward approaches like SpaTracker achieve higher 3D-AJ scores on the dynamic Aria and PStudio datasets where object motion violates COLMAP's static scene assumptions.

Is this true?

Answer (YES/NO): YES